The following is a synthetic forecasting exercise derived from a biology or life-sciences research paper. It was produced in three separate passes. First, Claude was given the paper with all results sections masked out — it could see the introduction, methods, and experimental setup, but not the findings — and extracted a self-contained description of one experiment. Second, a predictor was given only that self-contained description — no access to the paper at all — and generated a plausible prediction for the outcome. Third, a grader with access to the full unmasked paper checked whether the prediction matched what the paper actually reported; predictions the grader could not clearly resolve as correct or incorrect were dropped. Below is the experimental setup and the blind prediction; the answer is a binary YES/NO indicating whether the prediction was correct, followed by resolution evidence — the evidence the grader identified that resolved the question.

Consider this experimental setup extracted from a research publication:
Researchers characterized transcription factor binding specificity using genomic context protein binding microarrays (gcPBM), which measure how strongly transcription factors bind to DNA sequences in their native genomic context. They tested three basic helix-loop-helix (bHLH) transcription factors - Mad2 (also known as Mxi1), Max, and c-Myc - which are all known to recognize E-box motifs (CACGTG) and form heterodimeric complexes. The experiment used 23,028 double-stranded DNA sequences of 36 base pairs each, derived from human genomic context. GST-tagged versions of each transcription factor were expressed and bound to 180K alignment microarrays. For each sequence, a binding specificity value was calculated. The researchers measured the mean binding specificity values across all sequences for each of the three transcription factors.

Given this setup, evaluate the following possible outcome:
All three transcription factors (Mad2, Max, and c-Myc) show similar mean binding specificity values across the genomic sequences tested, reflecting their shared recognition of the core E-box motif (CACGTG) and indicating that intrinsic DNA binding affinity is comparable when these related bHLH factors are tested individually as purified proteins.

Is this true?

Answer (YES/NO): NO